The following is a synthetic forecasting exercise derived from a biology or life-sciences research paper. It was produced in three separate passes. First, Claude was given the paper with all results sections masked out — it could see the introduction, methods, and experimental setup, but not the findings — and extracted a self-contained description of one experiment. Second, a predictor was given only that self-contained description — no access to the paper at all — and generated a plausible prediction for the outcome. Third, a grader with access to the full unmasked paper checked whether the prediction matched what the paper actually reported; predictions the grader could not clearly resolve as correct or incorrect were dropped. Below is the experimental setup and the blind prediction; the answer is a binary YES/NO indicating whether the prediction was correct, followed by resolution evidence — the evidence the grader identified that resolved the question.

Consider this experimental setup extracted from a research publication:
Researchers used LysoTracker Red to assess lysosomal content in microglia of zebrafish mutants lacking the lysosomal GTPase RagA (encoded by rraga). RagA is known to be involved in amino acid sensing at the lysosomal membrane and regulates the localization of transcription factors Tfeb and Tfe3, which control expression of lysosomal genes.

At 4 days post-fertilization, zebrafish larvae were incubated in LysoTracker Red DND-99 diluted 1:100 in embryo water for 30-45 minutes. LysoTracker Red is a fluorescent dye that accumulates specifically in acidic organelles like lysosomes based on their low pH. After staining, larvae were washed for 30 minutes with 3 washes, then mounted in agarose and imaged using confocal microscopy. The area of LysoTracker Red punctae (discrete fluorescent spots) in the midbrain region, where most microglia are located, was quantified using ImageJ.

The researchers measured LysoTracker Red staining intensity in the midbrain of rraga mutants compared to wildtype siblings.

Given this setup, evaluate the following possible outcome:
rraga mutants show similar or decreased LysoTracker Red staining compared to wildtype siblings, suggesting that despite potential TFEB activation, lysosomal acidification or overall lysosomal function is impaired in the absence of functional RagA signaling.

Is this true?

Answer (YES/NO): NO